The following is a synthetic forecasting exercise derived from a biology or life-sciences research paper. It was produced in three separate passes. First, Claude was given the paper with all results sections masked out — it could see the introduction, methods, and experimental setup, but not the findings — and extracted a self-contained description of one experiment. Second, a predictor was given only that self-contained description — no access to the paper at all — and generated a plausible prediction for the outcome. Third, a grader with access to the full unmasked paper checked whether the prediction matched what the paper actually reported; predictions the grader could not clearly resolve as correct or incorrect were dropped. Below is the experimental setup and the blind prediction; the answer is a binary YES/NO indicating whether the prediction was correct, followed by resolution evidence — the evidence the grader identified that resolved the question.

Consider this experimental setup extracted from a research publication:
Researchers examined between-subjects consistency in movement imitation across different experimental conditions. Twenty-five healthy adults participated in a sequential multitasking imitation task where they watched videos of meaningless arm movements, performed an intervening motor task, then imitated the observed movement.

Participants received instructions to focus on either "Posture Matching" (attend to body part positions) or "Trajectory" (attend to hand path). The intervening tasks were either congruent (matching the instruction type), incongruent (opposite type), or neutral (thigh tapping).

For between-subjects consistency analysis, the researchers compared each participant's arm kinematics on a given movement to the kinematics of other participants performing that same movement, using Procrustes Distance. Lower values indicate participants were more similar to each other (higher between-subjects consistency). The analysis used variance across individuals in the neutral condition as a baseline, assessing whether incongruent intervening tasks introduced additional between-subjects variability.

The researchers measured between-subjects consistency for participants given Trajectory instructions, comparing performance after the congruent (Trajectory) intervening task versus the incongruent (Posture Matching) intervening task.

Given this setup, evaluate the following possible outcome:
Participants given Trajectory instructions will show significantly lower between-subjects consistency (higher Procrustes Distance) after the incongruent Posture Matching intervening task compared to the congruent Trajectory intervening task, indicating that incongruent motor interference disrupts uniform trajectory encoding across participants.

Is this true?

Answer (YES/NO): YES